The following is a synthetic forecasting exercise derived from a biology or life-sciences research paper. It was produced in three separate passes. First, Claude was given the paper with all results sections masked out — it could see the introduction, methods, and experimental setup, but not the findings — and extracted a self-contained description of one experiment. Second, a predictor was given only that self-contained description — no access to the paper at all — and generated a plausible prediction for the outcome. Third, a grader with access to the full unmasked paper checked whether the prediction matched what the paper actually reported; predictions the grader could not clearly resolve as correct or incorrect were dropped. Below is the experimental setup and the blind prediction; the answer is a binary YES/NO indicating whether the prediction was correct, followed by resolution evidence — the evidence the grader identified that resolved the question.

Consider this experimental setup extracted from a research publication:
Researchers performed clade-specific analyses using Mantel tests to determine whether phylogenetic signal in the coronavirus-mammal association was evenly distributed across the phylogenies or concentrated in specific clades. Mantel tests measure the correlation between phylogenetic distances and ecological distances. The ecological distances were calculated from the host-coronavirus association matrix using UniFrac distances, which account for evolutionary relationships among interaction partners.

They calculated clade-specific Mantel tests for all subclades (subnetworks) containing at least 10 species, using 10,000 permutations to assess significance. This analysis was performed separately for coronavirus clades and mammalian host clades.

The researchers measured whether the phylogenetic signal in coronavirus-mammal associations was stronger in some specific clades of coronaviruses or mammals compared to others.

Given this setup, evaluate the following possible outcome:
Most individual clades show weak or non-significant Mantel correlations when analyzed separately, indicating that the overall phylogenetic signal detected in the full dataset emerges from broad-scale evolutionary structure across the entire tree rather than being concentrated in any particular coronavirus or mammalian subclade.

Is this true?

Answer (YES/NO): YES